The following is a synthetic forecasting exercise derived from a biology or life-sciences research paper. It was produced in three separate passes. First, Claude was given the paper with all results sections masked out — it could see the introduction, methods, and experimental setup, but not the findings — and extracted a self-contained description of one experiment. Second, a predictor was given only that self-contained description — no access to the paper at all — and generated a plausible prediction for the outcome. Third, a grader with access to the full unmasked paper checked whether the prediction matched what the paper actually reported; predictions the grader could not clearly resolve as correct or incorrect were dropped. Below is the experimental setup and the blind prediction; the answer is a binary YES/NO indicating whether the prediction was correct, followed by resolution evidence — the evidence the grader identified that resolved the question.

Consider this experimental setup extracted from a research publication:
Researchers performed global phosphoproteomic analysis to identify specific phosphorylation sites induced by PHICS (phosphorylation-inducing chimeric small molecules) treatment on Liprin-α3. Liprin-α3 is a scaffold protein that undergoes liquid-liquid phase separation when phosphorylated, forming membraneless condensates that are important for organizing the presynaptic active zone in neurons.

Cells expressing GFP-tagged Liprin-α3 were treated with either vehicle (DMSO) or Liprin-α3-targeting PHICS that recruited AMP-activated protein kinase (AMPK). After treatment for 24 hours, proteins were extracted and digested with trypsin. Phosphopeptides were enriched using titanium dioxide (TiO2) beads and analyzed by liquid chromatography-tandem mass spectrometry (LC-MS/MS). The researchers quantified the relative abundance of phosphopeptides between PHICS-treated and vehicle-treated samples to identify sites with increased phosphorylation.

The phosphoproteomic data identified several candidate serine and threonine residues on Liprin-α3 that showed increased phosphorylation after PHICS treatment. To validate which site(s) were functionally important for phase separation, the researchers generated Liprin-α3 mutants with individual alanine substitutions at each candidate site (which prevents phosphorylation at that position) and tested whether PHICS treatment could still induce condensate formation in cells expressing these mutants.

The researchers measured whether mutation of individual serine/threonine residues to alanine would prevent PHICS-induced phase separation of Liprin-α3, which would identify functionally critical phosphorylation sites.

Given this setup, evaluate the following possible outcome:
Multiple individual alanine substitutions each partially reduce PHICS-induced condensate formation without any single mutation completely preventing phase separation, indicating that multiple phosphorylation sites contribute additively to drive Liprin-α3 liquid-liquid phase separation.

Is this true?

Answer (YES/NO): NO